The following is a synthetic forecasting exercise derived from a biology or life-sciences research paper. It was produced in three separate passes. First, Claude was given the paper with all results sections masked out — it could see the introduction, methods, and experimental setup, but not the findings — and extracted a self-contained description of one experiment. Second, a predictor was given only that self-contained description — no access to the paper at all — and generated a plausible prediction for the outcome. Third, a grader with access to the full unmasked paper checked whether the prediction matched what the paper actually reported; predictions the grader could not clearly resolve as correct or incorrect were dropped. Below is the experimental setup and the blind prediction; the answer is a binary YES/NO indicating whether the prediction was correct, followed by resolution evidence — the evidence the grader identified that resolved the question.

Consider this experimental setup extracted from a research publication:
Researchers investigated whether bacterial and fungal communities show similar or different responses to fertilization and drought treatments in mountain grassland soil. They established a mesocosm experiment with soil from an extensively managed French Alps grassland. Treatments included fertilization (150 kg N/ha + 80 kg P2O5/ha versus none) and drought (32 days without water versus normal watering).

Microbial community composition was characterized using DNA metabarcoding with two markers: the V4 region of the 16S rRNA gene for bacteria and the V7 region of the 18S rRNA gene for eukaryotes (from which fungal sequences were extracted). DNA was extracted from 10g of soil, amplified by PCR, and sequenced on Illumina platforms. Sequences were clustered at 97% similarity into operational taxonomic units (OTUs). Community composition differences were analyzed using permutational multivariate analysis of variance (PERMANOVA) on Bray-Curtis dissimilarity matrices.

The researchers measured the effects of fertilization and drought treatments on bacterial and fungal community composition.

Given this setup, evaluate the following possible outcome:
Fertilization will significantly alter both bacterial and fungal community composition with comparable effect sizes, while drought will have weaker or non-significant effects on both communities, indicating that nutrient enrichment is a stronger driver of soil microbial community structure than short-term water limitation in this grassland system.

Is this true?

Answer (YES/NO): NO